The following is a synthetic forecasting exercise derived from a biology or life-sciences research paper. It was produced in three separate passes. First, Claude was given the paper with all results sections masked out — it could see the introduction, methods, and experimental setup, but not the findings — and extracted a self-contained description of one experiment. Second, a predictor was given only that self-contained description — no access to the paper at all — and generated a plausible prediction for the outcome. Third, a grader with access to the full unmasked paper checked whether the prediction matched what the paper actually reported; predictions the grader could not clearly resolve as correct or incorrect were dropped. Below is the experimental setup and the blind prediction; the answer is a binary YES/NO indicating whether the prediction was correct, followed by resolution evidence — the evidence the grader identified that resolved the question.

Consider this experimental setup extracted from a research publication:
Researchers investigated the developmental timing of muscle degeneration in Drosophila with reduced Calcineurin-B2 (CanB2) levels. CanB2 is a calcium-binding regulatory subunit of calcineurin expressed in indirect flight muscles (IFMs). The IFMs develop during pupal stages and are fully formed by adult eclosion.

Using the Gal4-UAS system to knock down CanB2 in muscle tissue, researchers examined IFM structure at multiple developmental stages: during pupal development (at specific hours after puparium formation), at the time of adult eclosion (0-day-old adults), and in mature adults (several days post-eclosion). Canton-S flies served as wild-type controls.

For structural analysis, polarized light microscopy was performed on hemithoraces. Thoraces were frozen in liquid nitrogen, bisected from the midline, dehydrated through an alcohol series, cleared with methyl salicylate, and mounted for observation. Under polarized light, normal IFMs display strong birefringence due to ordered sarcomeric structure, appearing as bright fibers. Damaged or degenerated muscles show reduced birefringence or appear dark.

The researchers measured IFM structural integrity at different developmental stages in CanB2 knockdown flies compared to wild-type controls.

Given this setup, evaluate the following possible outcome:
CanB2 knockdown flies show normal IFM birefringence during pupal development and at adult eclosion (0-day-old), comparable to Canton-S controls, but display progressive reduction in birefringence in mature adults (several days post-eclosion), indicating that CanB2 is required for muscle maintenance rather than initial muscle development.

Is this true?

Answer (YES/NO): NO